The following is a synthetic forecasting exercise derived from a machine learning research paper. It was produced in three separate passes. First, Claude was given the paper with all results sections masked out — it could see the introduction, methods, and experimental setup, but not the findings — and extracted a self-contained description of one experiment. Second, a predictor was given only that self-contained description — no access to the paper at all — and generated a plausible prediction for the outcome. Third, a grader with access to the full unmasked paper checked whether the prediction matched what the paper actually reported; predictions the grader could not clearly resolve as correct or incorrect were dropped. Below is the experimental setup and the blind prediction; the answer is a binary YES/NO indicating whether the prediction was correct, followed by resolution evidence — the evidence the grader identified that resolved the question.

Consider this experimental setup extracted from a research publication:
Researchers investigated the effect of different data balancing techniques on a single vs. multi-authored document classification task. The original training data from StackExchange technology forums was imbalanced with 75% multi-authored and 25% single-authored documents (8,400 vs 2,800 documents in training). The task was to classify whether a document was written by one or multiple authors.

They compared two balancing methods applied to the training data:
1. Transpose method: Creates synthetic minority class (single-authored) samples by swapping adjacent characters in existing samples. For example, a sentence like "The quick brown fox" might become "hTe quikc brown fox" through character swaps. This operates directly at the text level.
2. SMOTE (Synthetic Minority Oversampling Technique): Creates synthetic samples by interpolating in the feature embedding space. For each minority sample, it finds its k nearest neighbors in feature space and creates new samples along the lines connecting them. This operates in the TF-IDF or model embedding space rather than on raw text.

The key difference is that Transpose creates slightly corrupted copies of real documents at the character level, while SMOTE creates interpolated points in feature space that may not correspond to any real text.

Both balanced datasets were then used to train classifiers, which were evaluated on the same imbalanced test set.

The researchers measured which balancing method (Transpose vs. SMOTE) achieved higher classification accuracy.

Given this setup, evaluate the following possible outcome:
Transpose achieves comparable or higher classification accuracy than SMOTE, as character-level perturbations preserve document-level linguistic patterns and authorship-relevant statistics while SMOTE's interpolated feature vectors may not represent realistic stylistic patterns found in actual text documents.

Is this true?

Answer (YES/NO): NO